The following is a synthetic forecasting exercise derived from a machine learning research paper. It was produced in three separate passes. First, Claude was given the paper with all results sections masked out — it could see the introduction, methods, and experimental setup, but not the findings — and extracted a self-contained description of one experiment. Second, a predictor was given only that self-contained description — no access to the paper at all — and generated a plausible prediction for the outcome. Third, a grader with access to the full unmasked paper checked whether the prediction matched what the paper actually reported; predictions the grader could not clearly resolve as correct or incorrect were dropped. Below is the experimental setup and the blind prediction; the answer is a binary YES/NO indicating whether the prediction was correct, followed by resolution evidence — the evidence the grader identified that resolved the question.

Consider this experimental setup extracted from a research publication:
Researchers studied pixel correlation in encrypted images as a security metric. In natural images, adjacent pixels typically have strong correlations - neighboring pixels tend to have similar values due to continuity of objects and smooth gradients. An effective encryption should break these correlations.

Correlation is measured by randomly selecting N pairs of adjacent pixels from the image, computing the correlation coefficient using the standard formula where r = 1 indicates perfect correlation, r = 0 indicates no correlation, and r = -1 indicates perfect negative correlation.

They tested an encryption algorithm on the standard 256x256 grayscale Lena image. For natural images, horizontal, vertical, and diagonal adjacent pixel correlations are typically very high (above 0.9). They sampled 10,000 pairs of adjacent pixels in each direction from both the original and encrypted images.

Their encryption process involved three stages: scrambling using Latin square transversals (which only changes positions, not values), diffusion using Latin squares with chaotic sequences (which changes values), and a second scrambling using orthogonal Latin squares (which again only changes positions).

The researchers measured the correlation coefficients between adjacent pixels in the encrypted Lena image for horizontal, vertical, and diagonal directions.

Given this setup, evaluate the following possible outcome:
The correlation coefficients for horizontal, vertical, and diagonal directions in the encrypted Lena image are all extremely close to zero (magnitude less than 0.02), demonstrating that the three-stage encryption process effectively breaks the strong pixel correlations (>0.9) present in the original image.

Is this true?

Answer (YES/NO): YES